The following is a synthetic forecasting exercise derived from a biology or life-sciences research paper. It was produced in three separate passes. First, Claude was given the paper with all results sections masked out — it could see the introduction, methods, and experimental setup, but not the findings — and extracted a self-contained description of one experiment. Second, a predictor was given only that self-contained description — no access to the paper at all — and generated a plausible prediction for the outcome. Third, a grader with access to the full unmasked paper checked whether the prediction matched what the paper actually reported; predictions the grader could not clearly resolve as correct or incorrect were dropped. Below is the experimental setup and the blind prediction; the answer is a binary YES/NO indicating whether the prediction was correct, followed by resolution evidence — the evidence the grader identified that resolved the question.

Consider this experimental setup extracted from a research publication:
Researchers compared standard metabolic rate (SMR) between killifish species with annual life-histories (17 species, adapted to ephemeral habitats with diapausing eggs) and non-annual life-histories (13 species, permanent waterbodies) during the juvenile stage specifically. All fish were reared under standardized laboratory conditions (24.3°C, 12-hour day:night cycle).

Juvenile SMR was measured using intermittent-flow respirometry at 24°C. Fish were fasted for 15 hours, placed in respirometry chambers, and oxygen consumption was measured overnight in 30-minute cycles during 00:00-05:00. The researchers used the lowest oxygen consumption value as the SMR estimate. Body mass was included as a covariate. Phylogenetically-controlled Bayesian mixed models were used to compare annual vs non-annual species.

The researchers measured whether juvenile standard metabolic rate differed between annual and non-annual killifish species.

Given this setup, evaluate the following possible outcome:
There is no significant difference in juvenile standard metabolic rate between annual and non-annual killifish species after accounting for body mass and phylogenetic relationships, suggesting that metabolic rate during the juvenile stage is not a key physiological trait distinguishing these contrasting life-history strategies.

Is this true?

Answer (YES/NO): NO